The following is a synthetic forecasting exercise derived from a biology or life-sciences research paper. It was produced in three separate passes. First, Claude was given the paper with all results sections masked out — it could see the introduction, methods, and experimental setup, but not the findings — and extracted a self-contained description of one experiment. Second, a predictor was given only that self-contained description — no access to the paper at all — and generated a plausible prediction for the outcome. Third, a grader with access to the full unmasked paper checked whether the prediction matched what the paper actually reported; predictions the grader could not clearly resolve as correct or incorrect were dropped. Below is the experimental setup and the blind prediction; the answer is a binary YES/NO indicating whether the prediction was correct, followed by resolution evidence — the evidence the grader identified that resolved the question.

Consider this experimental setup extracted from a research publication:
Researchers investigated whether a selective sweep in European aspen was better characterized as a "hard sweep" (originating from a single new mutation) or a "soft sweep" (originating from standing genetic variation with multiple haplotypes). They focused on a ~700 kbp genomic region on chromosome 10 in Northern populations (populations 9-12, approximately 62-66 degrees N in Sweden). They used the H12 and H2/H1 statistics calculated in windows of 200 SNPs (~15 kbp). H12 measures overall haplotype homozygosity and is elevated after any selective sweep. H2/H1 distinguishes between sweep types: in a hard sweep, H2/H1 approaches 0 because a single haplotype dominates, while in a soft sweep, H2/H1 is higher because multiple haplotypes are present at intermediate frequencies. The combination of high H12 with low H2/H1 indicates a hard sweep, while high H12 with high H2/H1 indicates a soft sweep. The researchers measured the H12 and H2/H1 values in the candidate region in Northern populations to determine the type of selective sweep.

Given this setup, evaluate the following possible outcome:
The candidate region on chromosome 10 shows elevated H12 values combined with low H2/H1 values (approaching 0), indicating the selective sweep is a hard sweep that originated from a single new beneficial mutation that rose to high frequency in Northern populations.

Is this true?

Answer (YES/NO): NO